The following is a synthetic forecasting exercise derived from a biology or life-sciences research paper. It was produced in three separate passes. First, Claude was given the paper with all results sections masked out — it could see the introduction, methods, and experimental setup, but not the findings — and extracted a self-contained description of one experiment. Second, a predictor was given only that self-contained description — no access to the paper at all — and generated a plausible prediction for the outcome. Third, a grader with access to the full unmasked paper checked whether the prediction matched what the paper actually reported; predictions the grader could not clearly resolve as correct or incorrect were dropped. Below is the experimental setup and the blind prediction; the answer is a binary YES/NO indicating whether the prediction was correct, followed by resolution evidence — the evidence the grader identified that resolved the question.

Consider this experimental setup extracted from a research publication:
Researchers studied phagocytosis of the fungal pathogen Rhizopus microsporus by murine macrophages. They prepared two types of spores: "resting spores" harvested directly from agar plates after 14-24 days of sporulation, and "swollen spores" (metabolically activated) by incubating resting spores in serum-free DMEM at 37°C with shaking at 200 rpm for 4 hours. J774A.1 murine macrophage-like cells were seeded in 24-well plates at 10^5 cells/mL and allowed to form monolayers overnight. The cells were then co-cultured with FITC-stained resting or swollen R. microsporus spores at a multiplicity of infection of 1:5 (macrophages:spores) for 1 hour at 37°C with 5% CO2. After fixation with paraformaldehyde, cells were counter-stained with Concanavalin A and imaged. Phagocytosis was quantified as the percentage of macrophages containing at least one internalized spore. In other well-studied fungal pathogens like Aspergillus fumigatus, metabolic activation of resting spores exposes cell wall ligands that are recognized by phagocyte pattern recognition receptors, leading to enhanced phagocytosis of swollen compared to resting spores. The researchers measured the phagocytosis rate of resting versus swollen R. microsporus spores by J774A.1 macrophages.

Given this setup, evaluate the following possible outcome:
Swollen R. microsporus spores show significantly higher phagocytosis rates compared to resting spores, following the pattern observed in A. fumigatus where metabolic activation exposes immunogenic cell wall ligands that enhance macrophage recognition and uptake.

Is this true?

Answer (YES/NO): NO